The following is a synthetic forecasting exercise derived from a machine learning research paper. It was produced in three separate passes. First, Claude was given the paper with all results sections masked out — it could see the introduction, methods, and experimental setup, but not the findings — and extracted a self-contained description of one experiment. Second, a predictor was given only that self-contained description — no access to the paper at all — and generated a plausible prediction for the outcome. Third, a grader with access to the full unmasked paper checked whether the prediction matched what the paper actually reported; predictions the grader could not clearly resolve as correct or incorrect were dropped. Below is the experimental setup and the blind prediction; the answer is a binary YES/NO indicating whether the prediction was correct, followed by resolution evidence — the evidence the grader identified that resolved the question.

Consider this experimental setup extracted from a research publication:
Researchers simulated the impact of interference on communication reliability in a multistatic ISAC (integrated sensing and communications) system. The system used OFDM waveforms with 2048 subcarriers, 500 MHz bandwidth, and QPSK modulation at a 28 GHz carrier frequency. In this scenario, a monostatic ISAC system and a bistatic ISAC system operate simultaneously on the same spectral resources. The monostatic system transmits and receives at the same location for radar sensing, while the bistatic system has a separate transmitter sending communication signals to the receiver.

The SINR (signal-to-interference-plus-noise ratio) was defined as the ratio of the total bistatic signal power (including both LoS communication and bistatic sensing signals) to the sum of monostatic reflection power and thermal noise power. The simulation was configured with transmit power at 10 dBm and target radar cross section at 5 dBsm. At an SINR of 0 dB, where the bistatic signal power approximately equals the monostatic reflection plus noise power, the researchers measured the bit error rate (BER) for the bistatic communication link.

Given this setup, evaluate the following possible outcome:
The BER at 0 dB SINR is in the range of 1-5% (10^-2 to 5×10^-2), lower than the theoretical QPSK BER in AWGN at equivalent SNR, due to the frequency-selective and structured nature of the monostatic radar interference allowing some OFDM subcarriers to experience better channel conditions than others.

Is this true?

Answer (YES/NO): NO